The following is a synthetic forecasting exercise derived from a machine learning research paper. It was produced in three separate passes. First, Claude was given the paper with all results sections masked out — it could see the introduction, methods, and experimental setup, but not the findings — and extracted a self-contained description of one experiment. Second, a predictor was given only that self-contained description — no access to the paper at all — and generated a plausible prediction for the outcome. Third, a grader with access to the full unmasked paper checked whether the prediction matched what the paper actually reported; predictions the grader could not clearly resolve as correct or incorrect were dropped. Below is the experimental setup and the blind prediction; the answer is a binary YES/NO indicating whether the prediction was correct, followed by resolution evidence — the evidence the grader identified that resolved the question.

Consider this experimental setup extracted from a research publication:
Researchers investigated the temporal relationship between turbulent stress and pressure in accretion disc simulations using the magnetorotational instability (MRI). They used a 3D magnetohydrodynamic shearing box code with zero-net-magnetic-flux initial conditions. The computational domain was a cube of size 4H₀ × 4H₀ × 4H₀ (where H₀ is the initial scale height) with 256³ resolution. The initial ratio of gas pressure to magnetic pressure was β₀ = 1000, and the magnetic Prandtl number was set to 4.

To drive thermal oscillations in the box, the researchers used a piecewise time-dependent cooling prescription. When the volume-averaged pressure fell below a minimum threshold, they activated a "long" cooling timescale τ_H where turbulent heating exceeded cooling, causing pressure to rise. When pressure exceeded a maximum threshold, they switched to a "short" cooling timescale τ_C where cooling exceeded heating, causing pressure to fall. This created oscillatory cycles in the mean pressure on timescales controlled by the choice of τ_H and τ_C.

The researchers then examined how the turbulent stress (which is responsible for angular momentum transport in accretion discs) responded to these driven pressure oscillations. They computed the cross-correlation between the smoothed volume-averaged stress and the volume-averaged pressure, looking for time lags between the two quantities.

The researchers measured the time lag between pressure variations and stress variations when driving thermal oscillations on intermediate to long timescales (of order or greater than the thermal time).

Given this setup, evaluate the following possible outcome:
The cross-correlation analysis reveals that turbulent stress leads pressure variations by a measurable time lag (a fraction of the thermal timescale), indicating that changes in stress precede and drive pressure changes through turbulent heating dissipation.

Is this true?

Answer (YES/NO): NO